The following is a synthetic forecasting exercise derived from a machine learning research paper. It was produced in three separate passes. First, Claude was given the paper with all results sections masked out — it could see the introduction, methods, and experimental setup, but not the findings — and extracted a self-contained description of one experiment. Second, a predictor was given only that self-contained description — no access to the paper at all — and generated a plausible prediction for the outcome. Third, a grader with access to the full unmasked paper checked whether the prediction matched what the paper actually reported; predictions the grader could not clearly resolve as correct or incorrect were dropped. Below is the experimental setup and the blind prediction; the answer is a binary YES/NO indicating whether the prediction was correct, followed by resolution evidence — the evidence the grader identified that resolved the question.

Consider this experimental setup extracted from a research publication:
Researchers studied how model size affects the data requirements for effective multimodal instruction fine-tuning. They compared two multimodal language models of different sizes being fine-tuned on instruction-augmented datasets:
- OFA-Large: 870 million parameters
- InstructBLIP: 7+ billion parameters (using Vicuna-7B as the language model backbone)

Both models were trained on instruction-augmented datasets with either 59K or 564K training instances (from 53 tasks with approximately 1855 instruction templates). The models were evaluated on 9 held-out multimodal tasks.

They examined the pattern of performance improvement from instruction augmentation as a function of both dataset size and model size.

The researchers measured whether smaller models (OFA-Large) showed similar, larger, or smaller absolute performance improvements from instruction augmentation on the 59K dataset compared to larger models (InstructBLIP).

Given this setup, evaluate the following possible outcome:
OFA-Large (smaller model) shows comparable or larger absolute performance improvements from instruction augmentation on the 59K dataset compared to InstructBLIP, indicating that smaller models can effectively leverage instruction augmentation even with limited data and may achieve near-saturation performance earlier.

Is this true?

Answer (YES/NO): YES